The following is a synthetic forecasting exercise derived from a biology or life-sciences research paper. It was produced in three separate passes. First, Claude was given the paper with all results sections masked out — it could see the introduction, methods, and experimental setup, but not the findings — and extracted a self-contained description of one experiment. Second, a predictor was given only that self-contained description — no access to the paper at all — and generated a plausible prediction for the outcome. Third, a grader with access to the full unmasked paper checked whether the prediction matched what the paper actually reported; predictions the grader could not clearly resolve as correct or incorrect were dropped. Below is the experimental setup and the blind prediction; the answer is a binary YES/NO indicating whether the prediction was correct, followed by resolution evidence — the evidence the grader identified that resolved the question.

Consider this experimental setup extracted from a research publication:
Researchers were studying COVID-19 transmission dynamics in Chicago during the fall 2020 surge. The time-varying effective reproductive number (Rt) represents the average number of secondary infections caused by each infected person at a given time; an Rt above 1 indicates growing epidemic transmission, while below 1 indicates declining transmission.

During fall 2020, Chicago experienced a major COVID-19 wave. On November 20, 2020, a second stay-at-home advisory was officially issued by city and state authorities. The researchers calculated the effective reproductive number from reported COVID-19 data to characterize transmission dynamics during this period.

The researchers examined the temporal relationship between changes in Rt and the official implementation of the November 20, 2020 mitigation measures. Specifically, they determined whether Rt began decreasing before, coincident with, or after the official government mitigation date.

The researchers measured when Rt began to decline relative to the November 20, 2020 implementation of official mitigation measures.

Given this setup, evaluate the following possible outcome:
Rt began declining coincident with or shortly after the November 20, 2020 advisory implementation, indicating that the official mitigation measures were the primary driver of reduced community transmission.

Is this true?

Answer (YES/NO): NO